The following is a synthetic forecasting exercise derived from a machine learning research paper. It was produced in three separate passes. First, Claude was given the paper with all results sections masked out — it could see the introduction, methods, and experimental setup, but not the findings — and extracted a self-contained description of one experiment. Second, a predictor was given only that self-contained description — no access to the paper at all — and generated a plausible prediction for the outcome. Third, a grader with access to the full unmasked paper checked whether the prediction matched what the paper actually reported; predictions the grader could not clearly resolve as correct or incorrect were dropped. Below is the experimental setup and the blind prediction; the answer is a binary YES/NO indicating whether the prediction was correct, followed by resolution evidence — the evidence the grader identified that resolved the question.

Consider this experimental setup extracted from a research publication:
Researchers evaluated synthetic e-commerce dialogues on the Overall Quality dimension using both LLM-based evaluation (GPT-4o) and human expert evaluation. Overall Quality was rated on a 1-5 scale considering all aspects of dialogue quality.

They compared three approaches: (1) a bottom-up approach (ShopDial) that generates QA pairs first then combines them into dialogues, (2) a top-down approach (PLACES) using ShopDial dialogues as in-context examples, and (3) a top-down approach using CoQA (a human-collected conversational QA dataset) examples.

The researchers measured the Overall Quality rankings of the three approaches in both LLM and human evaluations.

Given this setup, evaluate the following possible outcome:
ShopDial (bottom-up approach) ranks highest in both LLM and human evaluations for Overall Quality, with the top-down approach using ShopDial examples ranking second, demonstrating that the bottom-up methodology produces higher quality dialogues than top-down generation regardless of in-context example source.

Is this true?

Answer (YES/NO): NO